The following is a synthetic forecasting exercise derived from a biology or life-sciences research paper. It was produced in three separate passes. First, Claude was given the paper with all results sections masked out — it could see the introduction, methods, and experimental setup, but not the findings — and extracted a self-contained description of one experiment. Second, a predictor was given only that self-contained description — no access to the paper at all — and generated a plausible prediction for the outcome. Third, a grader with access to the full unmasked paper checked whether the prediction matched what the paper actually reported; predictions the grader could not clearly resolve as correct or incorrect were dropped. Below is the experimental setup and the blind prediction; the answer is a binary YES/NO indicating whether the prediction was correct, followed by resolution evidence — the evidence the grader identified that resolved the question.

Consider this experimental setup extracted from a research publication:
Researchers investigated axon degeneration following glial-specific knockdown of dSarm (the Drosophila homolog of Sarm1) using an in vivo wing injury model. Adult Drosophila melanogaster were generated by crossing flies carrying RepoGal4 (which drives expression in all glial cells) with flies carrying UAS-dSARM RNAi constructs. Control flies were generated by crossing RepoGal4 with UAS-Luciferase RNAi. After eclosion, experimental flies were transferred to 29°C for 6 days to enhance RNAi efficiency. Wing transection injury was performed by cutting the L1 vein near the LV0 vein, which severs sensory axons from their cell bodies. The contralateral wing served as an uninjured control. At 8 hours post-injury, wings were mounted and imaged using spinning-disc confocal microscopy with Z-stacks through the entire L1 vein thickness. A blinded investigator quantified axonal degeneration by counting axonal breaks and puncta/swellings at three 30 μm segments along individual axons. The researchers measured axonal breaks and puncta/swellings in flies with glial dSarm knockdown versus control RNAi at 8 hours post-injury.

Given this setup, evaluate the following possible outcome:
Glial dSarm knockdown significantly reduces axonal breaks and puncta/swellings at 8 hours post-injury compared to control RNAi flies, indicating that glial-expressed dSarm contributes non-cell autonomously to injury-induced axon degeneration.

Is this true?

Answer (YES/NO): YES